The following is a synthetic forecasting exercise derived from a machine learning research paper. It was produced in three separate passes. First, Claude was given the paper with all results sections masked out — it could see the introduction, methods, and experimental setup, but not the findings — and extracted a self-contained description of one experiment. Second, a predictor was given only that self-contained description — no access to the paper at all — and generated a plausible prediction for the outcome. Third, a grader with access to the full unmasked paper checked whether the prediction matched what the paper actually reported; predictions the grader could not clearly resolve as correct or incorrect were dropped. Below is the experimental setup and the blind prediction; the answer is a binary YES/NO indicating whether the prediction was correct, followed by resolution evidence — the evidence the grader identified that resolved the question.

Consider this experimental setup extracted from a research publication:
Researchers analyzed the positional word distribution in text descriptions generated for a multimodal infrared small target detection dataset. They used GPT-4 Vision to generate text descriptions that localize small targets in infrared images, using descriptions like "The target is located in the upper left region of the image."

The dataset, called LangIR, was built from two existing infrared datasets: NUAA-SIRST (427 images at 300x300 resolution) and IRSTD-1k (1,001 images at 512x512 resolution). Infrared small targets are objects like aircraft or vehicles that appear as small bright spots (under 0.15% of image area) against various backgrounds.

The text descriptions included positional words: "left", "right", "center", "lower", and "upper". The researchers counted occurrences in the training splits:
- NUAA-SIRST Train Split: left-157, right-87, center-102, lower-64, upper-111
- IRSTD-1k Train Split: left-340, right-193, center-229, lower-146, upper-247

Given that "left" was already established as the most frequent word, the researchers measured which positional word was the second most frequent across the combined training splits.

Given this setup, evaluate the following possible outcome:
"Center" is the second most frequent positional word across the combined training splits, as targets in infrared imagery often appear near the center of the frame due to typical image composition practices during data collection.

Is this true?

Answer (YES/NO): NO